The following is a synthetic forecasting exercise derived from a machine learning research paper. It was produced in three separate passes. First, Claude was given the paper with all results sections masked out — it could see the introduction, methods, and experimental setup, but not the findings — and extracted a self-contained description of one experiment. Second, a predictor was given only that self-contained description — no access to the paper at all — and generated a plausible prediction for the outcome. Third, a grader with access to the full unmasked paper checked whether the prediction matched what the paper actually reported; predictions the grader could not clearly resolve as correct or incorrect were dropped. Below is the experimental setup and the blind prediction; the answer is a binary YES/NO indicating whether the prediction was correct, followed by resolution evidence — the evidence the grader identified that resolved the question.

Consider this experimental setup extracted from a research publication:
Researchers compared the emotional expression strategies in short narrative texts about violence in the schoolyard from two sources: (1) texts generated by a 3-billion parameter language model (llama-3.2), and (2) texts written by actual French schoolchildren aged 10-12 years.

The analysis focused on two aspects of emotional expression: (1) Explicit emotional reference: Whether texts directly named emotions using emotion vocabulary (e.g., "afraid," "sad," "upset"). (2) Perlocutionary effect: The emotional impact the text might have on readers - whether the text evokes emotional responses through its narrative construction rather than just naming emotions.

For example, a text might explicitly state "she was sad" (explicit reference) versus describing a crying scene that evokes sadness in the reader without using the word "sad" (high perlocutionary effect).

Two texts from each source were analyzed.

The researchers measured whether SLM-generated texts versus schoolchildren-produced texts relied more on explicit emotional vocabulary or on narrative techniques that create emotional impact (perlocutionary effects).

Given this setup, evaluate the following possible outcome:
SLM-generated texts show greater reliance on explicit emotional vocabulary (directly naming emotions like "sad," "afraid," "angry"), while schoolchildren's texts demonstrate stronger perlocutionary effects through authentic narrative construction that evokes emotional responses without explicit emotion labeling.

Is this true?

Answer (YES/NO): YES